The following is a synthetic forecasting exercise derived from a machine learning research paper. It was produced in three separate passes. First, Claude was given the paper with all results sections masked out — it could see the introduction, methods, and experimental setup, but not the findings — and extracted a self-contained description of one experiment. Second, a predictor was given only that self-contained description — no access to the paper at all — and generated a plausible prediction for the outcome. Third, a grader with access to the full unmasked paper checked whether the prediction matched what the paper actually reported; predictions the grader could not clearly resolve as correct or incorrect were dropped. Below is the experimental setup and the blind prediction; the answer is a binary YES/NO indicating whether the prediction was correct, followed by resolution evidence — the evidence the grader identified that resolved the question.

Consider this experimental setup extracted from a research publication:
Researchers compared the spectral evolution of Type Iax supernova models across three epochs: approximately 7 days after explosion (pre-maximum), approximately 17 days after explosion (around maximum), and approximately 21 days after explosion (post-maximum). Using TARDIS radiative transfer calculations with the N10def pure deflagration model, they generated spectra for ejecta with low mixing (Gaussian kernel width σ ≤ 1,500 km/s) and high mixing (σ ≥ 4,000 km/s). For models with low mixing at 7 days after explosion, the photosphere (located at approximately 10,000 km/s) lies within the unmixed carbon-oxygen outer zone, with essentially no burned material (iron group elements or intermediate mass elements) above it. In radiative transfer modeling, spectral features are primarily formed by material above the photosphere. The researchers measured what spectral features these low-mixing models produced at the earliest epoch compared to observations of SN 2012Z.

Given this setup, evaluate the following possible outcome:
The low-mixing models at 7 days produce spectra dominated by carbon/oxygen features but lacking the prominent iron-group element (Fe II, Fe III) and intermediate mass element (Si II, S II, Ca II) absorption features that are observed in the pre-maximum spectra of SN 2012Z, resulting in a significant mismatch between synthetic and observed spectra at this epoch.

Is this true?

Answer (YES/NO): YES